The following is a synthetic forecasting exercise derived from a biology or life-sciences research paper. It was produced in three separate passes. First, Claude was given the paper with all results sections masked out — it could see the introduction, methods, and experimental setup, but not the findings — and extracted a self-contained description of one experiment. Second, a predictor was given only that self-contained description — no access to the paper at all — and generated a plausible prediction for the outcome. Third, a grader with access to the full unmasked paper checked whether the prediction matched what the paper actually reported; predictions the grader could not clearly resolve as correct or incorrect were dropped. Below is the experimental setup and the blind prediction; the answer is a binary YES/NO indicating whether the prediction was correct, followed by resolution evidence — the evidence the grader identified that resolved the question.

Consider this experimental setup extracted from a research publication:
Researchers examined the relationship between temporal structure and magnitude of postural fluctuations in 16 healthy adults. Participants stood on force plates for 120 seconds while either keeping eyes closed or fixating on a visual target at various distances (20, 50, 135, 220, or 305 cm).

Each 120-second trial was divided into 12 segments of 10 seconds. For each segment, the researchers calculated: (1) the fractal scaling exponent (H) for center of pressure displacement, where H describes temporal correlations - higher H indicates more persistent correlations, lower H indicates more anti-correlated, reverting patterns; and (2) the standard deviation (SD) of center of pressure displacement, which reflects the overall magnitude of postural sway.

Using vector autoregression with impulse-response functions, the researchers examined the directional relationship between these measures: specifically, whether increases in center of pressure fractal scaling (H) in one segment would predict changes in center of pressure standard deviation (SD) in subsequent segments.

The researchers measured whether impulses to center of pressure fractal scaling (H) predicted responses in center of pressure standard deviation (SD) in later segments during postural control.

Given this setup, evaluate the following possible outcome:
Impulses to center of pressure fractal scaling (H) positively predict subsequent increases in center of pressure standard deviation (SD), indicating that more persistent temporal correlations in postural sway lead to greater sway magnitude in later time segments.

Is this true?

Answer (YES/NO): NO